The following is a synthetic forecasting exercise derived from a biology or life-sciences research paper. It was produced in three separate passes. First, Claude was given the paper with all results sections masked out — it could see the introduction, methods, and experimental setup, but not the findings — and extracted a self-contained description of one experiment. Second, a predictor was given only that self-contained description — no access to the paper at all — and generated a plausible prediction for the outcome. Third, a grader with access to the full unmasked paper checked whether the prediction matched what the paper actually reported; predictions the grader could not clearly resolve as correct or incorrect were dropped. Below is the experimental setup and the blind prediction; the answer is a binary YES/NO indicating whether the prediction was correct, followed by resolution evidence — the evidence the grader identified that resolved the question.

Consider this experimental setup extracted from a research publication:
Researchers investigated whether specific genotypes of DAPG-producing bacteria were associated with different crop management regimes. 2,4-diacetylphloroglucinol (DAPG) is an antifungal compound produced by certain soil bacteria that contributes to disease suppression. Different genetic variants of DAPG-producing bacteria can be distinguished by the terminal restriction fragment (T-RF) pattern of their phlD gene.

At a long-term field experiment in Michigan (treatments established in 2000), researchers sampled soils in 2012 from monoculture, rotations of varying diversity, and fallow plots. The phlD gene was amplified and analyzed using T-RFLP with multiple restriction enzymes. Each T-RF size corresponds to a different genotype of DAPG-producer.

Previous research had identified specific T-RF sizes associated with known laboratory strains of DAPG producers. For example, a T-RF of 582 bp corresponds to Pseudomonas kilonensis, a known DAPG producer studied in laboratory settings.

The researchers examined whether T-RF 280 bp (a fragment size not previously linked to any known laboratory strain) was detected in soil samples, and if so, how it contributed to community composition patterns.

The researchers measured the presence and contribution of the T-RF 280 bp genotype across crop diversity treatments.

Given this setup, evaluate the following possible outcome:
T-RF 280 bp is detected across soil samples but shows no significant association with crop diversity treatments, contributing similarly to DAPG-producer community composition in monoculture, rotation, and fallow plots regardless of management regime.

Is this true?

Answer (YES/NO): NO